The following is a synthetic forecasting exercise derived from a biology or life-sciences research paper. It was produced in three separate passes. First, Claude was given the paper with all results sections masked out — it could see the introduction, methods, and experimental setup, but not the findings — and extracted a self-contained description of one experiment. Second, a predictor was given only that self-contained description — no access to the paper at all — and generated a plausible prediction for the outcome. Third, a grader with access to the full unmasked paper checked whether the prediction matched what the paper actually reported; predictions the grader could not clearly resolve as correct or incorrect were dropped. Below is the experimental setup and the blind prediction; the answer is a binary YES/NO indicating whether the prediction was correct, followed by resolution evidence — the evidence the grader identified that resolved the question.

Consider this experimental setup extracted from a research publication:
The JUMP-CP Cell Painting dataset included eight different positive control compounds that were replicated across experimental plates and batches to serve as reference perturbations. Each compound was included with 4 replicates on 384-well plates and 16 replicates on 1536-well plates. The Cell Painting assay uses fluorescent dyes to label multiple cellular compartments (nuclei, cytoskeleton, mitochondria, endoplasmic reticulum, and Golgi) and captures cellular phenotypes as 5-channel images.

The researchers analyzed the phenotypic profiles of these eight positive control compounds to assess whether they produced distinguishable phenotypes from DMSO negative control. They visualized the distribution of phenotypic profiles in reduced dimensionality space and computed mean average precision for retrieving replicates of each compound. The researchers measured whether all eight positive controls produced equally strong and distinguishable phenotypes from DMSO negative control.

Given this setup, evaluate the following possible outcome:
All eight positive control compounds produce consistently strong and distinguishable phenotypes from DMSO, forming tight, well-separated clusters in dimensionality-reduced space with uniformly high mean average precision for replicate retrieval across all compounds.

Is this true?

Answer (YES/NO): NO